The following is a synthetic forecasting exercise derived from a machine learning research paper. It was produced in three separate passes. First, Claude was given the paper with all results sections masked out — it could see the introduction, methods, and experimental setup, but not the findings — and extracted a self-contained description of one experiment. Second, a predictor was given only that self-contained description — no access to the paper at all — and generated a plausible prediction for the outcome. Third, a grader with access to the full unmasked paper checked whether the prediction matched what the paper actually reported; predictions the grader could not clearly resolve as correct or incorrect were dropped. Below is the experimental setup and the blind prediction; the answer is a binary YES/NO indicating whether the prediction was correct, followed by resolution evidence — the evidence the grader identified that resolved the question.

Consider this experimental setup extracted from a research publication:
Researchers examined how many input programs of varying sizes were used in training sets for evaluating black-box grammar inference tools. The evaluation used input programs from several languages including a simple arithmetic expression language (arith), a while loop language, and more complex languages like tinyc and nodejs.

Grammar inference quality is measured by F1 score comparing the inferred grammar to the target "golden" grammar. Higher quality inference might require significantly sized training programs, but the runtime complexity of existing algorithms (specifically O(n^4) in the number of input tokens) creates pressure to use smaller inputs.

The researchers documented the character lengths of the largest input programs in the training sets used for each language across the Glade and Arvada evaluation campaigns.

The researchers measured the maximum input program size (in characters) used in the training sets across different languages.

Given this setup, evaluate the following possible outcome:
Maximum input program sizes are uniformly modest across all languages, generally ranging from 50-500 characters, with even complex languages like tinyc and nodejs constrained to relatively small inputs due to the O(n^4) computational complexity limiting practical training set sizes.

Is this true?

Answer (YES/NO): NO